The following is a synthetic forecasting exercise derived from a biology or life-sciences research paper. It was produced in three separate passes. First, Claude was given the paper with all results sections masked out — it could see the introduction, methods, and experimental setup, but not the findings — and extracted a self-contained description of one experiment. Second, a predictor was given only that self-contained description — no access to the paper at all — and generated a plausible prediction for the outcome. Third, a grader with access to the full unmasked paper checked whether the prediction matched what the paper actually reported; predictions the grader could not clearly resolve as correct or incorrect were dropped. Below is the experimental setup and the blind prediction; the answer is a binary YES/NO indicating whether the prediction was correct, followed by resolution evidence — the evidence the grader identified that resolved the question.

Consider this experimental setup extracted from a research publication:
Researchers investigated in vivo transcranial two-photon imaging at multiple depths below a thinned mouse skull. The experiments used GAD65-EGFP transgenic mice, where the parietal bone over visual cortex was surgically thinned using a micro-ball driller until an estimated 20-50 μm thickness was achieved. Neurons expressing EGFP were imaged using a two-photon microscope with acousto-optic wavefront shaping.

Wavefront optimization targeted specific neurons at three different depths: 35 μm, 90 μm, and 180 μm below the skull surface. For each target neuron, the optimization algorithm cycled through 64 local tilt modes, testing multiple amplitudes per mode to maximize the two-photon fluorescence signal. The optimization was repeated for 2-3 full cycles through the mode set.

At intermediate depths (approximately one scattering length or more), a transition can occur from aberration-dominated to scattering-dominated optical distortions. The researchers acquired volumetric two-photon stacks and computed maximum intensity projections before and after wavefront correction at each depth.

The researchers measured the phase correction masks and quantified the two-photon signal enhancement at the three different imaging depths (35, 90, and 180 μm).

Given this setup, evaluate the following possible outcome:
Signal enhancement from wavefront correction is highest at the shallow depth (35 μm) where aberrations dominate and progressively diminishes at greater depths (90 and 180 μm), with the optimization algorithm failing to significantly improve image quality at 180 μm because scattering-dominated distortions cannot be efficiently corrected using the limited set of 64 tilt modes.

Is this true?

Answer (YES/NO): NO